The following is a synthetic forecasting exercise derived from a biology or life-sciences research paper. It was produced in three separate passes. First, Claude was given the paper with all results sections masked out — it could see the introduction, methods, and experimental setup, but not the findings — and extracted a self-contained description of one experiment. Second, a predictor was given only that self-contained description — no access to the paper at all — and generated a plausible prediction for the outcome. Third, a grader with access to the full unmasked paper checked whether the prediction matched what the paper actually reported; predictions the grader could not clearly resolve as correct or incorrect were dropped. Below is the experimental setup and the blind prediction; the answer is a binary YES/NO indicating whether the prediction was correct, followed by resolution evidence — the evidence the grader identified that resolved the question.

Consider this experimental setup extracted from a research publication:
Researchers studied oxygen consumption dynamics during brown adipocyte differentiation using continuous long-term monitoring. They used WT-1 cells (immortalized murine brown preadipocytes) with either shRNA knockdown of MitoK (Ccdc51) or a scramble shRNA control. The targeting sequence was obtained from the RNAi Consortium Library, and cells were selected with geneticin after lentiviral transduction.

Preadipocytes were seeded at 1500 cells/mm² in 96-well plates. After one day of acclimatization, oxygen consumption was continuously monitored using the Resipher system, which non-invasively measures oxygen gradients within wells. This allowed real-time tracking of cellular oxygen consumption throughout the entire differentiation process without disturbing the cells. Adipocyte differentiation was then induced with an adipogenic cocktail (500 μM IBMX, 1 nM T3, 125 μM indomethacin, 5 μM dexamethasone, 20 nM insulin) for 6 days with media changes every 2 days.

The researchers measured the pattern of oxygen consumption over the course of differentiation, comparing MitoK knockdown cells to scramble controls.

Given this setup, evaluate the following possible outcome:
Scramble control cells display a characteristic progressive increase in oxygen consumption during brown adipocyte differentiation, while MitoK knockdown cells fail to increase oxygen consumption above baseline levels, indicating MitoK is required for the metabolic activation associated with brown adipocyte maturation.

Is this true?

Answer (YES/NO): NO